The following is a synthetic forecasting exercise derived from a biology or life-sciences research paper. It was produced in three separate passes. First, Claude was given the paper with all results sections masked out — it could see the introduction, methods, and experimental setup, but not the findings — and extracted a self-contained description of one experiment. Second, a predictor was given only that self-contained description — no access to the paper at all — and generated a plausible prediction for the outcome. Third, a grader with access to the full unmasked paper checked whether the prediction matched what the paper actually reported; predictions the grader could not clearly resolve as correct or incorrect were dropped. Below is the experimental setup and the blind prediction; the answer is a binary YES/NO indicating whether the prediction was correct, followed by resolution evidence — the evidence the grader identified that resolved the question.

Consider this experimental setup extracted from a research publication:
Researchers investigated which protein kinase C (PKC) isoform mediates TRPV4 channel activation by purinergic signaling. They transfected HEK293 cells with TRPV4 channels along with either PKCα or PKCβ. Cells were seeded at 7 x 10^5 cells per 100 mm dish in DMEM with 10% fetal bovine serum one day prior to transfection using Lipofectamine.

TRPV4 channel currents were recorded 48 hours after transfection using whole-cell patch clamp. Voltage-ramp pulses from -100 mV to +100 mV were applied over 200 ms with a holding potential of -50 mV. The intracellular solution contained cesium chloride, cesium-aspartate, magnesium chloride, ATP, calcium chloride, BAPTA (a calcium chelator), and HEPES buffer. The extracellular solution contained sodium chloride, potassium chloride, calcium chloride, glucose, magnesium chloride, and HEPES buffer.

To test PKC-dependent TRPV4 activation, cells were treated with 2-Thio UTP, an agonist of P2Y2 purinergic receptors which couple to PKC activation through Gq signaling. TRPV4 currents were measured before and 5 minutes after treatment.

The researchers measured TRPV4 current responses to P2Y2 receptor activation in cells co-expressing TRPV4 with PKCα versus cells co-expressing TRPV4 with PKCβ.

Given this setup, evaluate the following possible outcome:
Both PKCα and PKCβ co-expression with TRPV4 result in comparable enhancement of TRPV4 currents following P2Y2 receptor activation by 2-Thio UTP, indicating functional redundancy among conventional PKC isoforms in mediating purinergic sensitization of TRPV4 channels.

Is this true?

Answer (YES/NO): NO